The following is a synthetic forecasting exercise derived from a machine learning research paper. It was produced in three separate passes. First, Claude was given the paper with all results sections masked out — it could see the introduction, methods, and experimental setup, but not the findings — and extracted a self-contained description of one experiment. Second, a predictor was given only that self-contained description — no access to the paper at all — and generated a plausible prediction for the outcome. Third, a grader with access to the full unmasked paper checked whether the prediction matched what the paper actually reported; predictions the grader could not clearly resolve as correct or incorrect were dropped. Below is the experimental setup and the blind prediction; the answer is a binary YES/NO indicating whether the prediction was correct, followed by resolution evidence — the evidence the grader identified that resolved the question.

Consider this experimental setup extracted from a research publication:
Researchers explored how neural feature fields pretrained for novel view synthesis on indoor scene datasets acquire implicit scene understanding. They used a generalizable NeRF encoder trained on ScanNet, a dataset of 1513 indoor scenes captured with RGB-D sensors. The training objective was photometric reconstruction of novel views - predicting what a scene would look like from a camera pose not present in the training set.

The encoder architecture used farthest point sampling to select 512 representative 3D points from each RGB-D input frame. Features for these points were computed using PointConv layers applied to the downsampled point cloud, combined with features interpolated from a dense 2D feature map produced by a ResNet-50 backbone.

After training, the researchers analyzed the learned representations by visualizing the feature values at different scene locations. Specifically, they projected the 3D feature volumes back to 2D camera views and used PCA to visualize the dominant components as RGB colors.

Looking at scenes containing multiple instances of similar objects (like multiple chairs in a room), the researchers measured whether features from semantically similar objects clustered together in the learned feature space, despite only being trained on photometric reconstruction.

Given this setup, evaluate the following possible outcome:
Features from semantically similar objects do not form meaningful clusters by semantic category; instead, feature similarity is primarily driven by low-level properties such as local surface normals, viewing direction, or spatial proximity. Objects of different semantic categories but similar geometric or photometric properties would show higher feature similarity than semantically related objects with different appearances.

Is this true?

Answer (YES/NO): NO